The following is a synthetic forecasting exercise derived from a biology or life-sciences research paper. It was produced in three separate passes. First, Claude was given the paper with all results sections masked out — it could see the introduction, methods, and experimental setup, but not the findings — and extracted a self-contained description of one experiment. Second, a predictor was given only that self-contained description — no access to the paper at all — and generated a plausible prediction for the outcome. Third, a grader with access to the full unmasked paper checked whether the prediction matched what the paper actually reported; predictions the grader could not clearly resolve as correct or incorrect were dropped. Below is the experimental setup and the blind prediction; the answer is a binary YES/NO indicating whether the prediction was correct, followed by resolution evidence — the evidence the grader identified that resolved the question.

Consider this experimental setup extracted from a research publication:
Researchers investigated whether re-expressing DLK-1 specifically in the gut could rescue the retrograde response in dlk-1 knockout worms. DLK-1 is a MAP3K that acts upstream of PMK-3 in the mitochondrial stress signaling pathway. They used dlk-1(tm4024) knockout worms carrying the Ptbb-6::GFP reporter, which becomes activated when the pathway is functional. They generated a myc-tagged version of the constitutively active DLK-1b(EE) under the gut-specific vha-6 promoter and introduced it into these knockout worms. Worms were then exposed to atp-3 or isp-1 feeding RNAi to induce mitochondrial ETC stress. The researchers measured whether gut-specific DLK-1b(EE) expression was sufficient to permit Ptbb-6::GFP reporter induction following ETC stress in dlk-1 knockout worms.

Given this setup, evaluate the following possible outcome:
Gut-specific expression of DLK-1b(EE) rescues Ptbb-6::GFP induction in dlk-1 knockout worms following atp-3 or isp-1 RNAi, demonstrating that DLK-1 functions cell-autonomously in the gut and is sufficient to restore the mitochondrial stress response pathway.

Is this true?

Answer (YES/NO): YES